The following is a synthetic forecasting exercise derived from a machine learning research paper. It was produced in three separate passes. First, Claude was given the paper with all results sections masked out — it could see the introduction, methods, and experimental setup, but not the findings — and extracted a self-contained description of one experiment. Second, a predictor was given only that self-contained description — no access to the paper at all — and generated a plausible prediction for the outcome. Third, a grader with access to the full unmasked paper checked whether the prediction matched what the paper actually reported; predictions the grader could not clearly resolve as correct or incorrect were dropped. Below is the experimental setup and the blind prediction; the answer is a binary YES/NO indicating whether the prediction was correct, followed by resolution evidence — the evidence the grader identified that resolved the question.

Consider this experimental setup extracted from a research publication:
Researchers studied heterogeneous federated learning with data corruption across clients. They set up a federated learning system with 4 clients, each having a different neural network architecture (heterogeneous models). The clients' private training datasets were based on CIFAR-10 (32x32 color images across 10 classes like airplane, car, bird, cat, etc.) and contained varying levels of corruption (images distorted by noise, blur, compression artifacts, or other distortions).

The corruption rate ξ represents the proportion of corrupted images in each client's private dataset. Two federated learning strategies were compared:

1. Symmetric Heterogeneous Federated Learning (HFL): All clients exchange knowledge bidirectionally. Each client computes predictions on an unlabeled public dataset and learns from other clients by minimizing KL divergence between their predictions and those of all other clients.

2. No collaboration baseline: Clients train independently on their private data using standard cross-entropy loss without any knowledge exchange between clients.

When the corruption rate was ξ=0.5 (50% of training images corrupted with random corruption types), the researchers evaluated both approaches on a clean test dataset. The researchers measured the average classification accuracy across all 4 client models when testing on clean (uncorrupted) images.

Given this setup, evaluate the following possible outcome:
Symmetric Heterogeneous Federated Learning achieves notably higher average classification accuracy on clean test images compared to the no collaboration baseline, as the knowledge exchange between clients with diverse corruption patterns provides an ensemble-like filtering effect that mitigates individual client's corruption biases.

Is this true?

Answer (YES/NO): NO